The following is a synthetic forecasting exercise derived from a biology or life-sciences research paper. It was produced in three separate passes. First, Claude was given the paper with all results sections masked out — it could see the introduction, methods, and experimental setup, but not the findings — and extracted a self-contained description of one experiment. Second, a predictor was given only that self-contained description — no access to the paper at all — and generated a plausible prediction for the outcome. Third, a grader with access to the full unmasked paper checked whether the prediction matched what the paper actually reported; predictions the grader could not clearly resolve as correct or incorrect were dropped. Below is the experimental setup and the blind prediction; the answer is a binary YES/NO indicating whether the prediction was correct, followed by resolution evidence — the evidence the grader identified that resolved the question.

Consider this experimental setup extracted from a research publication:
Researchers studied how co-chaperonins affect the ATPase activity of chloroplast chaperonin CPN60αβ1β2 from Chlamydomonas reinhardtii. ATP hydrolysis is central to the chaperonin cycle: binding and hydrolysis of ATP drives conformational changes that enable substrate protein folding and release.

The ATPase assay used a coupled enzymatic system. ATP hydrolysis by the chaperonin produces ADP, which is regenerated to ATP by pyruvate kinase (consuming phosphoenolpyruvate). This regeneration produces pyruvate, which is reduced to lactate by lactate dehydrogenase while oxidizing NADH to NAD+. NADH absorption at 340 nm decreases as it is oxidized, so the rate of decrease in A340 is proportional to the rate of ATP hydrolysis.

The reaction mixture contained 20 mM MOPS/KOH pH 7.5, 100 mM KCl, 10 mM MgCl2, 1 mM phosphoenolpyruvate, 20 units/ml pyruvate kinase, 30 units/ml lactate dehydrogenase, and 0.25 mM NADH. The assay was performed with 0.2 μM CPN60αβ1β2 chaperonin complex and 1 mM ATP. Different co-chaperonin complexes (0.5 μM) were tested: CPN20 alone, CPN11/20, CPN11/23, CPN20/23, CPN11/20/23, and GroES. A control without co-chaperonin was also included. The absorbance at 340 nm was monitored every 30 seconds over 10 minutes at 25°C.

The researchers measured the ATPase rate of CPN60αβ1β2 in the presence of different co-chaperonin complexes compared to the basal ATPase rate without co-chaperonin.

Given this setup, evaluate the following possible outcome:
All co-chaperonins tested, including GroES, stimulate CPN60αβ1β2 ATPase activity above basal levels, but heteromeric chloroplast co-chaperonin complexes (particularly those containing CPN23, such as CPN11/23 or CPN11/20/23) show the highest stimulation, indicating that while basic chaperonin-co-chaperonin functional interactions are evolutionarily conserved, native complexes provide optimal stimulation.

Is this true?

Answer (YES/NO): NO